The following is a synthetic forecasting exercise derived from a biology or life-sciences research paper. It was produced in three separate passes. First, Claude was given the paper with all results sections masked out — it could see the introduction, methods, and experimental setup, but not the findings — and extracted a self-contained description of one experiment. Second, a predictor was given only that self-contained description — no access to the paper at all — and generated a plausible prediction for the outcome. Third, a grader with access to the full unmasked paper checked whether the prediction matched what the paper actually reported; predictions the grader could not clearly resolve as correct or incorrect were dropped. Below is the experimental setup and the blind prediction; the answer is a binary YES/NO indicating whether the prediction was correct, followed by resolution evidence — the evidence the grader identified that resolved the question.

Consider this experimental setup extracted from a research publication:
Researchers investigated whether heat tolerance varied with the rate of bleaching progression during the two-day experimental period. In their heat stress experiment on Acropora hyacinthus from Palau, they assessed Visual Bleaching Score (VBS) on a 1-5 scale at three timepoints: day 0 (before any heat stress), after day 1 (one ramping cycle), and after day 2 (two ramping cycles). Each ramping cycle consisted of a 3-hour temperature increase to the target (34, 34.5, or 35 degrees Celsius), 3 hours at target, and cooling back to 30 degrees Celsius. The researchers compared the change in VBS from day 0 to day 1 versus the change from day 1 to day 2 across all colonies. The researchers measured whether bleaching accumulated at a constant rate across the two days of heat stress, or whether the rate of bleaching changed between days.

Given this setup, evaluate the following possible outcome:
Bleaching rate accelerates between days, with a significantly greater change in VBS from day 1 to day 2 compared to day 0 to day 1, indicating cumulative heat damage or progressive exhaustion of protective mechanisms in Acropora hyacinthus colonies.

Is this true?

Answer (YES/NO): NO